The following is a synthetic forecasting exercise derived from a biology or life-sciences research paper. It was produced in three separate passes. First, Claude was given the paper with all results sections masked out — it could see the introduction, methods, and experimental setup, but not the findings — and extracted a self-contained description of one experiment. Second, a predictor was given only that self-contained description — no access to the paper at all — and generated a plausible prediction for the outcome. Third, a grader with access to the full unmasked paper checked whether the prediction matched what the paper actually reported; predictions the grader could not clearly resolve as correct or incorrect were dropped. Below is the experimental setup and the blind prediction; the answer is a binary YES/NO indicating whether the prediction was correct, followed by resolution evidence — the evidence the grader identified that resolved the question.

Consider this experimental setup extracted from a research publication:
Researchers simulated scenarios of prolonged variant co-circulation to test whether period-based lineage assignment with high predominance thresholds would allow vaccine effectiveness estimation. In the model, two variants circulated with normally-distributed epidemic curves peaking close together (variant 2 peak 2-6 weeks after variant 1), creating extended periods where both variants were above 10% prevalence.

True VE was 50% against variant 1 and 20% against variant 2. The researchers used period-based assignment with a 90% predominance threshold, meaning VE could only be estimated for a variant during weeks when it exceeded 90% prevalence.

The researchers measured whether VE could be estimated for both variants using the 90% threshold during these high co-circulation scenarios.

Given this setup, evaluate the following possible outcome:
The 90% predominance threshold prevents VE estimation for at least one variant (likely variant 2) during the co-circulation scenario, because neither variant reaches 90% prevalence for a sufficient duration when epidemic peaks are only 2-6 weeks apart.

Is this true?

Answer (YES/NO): YES